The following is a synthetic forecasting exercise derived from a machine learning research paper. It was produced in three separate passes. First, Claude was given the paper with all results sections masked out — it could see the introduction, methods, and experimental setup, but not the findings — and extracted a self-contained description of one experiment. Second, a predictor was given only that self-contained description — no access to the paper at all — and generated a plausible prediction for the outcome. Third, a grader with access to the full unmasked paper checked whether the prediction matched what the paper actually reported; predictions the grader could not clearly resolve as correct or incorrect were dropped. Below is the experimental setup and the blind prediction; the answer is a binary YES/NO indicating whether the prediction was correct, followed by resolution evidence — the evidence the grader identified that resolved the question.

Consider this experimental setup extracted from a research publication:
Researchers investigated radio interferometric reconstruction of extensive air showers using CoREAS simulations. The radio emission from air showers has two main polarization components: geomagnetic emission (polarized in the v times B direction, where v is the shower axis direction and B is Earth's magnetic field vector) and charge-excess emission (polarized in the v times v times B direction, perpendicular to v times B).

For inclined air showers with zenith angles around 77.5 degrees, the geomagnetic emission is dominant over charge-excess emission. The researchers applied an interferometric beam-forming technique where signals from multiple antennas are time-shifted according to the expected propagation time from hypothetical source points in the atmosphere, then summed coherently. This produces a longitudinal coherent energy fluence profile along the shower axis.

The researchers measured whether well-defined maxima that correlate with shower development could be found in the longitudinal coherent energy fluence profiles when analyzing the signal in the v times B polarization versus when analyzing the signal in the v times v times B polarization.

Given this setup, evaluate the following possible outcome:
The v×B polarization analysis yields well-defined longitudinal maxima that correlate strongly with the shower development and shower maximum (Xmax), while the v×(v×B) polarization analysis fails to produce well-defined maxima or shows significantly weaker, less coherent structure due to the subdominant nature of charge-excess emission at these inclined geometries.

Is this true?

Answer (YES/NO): YES